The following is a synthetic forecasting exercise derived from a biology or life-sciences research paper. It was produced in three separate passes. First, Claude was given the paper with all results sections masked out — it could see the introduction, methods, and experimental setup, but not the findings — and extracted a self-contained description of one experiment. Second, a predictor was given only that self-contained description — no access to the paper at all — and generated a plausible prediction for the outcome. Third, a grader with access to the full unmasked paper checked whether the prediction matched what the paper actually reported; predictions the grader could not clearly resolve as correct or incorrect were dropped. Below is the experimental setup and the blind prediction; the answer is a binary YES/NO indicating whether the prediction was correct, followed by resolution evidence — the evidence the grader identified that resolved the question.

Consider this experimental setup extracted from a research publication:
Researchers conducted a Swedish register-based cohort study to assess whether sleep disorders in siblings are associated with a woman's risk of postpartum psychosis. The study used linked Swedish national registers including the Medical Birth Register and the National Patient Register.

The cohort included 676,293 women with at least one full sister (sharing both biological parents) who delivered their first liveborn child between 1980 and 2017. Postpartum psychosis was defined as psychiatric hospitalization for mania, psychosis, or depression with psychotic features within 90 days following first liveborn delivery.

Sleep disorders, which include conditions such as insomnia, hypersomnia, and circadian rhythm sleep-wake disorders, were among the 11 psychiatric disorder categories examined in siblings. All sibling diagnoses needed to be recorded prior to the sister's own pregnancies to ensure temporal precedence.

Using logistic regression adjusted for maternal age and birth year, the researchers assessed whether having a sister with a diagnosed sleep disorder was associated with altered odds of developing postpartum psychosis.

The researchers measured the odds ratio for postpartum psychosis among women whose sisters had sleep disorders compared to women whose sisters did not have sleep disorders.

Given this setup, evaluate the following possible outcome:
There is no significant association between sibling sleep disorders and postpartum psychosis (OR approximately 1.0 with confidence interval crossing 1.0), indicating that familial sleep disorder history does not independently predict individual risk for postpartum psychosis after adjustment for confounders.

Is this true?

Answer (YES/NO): NO